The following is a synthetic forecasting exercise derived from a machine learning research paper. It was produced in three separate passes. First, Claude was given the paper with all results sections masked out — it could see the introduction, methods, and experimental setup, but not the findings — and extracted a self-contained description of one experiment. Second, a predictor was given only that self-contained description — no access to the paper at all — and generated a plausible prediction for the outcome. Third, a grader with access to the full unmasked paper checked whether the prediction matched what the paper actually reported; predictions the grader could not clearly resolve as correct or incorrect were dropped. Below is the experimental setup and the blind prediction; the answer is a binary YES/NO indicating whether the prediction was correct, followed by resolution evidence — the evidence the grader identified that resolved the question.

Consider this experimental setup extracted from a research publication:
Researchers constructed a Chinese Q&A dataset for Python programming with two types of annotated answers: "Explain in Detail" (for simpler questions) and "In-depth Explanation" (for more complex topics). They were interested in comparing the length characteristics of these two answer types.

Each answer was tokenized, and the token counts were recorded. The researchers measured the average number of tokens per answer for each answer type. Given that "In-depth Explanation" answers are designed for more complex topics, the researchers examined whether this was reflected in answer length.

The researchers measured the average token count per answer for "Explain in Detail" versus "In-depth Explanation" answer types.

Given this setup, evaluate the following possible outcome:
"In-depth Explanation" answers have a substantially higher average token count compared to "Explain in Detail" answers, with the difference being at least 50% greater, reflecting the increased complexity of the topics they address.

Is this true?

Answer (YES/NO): NO